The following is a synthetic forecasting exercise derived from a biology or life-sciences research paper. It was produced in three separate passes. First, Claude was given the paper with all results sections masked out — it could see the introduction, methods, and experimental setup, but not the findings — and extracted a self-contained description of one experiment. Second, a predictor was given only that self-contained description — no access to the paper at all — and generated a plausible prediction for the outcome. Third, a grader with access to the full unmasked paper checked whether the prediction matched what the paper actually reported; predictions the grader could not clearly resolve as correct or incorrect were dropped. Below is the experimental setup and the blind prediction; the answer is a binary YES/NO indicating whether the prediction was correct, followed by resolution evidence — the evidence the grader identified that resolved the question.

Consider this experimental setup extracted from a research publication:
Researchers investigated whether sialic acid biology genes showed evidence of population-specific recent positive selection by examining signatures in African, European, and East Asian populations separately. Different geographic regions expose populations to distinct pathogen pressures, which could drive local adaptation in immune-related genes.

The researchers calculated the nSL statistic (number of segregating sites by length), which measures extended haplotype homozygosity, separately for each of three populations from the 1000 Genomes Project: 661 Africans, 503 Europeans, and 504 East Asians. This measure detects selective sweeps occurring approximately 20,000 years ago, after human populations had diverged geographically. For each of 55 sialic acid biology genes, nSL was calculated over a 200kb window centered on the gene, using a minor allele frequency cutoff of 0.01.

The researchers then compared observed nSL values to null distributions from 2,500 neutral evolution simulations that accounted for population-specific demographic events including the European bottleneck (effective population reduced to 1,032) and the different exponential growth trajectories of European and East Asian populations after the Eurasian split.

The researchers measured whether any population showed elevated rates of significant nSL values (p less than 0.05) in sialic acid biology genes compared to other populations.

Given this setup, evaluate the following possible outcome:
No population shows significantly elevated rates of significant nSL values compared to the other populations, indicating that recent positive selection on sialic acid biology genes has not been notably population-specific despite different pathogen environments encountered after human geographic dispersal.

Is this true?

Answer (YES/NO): NO